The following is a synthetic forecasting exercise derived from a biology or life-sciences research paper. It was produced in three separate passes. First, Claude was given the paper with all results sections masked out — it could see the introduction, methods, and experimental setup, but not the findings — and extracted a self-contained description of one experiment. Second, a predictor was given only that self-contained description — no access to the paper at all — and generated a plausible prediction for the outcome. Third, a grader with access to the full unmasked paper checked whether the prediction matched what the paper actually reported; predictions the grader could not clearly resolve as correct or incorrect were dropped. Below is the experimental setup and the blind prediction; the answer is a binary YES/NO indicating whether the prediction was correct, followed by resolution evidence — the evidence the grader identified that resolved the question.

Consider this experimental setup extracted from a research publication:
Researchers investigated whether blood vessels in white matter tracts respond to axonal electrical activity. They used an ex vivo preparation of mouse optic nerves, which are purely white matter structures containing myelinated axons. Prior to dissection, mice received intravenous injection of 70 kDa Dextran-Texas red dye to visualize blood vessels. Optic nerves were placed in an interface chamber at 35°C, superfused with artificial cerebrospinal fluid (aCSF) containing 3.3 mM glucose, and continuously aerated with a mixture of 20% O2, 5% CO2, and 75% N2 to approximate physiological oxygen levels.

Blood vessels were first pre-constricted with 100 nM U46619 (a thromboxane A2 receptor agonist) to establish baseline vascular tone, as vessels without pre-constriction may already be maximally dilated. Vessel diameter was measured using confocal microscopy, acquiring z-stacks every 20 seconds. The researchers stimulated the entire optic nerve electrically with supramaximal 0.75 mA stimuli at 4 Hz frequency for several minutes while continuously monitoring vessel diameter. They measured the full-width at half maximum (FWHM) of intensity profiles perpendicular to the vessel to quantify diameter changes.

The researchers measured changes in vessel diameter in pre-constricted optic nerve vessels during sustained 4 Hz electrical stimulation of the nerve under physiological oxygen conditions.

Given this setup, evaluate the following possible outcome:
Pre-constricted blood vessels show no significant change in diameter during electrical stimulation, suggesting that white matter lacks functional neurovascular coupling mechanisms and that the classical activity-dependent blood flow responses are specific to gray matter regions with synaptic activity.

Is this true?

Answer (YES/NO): NO